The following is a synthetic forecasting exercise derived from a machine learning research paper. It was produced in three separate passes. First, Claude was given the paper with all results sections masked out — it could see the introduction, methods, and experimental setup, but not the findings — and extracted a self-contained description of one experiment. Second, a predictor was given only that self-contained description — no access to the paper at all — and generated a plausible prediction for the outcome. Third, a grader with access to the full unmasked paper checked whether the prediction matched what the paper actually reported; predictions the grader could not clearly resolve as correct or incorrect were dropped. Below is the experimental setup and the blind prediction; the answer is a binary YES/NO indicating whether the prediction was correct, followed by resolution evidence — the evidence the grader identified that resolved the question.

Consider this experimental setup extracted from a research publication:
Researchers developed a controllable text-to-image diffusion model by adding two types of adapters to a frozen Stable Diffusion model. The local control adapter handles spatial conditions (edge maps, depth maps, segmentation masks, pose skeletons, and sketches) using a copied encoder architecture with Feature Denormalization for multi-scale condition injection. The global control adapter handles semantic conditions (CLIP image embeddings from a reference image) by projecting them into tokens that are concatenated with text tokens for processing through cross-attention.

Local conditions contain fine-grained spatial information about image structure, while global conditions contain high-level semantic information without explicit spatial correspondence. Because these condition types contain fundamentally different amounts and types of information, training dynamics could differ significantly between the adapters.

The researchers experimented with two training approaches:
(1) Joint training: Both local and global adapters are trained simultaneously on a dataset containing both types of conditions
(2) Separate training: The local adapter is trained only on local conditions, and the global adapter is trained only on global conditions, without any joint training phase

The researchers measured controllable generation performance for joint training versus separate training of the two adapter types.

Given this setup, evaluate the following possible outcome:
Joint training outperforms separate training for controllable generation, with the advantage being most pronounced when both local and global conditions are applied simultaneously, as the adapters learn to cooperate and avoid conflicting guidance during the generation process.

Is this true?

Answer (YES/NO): NO